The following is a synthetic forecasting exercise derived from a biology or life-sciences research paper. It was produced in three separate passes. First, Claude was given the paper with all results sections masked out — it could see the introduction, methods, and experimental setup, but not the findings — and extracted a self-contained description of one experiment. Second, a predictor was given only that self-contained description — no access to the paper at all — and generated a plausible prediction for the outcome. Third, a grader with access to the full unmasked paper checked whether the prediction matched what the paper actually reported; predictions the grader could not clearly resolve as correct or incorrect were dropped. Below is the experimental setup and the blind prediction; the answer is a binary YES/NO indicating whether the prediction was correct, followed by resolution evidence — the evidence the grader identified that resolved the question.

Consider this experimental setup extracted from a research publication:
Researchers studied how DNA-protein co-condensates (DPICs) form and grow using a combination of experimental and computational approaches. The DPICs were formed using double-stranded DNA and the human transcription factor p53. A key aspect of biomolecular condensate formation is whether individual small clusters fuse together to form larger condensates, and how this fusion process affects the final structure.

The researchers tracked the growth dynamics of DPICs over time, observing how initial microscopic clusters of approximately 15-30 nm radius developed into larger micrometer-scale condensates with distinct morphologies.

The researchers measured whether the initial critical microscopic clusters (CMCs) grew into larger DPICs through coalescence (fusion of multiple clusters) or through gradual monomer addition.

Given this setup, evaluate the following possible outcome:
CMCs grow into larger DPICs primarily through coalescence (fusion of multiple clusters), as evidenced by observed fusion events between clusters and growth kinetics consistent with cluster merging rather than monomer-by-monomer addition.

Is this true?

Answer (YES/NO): YES